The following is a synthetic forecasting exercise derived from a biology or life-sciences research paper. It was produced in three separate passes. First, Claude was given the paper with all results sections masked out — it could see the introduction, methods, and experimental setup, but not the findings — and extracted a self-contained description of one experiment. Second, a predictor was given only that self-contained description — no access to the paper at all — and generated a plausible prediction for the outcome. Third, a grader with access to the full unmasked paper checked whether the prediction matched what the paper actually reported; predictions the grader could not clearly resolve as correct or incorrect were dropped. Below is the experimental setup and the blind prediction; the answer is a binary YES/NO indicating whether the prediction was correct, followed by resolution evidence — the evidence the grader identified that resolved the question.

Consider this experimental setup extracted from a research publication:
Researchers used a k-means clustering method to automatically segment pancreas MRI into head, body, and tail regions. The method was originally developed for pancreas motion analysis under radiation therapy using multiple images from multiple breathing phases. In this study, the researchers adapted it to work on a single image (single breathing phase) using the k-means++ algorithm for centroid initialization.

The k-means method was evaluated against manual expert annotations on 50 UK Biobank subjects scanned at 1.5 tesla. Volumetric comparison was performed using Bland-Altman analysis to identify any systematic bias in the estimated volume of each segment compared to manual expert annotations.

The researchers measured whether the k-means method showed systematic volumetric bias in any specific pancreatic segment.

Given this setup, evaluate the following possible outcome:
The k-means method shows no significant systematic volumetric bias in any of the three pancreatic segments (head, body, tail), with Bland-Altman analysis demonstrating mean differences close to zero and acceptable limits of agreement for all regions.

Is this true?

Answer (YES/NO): NO